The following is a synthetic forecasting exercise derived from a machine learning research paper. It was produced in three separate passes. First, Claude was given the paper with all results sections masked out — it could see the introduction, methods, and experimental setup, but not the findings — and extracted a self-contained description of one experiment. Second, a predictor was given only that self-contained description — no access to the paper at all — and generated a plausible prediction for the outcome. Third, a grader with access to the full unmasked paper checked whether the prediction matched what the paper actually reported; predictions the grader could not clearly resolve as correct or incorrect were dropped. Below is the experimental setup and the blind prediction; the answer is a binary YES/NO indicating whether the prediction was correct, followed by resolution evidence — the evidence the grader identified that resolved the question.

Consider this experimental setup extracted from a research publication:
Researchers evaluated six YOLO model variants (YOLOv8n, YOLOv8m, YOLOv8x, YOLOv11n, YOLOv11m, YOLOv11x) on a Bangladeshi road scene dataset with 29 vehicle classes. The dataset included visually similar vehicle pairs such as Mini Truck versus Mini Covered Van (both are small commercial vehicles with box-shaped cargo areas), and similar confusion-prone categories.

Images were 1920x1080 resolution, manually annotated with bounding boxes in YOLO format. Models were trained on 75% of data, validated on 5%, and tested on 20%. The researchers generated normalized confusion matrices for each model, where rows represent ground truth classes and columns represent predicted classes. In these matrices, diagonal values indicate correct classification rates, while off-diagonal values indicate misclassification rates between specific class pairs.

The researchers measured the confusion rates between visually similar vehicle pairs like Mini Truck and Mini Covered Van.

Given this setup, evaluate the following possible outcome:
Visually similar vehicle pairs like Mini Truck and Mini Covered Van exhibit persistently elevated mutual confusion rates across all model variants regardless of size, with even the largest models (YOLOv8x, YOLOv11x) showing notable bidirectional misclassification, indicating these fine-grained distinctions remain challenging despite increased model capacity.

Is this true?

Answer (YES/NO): YES